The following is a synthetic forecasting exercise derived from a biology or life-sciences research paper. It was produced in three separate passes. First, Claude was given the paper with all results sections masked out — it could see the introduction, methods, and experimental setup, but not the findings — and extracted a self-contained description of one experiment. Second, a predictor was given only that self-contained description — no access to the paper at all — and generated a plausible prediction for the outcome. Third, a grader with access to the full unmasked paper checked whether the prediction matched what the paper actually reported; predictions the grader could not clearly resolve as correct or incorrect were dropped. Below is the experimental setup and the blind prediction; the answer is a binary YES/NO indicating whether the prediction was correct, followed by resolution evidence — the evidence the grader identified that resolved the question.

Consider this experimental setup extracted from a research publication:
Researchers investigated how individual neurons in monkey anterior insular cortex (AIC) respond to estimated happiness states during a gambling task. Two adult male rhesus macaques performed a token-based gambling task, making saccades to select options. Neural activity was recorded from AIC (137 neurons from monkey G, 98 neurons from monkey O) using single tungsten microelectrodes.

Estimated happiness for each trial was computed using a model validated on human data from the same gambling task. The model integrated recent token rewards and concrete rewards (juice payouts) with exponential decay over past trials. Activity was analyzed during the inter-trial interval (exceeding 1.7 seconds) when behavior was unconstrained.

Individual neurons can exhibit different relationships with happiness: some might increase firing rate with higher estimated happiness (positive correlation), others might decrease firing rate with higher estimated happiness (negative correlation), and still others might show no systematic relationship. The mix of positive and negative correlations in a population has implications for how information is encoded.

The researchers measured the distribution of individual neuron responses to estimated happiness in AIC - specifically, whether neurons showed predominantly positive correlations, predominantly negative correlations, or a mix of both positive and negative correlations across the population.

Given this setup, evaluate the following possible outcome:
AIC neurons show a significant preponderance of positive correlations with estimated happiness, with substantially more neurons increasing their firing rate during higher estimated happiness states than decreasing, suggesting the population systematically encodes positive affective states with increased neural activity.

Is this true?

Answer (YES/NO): YES